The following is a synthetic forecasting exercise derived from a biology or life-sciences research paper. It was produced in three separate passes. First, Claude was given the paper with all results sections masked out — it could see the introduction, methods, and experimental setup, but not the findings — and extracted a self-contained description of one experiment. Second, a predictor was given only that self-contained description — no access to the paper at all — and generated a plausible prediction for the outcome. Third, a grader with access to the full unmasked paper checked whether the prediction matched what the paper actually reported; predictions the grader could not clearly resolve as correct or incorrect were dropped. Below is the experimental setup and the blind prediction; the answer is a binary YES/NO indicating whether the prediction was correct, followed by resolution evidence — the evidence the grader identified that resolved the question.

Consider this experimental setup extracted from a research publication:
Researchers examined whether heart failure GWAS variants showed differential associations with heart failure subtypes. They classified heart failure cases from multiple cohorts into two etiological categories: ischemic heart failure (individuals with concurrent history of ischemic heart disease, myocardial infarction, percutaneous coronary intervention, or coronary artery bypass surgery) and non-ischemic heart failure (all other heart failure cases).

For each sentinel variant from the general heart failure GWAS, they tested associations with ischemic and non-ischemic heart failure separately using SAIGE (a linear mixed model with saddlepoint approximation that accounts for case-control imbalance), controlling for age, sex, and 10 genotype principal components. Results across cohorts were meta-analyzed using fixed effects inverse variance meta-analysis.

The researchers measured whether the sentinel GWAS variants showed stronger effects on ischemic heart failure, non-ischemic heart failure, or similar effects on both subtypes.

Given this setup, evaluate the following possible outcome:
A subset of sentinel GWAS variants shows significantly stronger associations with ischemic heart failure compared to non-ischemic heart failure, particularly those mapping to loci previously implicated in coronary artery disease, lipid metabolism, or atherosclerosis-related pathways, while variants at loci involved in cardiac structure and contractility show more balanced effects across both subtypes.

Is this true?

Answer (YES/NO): NO